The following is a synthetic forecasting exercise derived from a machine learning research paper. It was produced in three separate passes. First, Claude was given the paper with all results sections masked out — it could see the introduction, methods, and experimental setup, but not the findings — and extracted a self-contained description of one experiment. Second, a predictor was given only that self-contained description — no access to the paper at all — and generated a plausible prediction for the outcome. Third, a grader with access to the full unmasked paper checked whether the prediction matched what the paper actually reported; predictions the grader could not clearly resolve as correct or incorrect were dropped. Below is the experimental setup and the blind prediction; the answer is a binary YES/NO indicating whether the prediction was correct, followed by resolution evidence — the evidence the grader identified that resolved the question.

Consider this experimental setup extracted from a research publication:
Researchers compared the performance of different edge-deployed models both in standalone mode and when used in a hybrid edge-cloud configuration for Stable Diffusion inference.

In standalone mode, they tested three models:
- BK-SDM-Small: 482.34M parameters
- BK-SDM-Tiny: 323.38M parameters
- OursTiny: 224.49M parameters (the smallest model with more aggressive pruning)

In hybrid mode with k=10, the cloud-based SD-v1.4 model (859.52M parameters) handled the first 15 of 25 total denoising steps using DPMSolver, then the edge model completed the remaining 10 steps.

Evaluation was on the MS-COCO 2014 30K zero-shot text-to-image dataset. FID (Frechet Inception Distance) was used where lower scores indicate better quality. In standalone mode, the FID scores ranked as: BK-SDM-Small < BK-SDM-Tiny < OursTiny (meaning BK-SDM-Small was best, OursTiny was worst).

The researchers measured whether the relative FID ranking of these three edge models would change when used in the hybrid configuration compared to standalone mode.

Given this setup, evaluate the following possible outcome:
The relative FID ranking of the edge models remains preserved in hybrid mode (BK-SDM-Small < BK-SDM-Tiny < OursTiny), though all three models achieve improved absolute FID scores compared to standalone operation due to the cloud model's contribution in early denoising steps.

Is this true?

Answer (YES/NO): NO